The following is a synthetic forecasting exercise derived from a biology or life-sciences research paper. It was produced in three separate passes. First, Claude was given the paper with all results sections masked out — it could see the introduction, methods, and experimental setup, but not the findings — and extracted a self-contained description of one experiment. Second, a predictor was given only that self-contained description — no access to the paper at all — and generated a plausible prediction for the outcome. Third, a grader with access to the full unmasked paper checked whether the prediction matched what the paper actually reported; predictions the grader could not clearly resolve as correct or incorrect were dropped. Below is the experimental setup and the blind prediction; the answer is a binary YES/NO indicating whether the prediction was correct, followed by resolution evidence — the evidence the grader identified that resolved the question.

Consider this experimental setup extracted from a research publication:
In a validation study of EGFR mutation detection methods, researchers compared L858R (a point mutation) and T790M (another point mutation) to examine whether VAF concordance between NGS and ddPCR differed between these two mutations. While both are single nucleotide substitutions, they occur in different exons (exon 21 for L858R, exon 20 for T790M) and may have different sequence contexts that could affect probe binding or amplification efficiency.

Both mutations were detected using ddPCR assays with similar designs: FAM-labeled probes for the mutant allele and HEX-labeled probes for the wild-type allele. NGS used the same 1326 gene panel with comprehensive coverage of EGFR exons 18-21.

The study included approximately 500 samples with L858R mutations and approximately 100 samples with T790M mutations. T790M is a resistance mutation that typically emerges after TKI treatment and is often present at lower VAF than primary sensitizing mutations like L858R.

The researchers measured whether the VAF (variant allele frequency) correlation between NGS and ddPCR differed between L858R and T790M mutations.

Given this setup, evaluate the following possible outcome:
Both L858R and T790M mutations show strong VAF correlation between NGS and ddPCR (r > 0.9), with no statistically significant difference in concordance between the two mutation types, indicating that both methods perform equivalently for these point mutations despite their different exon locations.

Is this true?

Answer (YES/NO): NO